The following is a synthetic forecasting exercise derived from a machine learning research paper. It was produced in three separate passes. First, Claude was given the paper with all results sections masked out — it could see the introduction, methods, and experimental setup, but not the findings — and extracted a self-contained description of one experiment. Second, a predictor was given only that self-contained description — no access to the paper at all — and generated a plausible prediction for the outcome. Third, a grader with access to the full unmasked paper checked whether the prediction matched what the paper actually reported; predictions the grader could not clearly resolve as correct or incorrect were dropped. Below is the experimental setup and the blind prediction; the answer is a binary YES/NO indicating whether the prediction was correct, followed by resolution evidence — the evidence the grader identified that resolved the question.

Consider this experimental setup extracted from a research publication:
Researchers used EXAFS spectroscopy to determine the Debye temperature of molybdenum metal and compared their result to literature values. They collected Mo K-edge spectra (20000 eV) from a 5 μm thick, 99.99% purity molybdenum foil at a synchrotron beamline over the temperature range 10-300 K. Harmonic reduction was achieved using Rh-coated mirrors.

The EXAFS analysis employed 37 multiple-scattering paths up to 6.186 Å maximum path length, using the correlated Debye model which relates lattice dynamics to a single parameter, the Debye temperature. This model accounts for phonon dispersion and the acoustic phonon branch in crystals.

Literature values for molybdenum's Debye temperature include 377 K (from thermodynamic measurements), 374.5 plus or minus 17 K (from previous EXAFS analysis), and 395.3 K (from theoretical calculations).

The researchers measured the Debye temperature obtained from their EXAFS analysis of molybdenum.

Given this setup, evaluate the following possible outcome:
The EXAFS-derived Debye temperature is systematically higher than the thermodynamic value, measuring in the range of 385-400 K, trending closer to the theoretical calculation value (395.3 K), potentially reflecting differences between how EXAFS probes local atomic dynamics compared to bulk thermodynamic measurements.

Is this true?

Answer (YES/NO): NO